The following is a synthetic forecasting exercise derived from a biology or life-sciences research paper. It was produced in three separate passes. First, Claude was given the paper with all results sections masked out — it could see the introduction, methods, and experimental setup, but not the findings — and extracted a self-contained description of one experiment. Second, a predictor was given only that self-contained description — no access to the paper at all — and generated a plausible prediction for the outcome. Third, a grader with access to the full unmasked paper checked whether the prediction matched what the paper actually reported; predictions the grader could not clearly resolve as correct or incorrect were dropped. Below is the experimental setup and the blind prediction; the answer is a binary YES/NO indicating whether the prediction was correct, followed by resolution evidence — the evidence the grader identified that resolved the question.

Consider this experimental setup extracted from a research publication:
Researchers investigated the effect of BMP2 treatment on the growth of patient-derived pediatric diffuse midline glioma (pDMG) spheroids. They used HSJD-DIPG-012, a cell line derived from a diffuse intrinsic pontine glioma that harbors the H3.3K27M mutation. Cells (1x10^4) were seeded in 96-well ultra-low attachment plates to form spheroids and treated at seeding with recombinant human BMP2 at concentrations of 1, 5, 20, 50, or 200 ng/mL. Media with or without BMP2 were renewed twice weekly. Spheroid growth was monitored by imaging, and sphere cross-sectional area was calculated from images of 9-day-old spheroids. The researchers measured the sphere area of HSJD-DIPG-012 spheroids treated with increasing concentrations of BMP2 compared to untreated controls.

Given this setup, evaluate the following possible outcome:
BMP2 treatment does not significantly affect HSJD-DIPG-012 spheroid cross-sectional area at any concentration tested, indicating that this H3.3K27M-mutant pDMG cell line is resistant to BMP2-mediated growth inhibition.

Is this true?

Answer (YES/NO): NO